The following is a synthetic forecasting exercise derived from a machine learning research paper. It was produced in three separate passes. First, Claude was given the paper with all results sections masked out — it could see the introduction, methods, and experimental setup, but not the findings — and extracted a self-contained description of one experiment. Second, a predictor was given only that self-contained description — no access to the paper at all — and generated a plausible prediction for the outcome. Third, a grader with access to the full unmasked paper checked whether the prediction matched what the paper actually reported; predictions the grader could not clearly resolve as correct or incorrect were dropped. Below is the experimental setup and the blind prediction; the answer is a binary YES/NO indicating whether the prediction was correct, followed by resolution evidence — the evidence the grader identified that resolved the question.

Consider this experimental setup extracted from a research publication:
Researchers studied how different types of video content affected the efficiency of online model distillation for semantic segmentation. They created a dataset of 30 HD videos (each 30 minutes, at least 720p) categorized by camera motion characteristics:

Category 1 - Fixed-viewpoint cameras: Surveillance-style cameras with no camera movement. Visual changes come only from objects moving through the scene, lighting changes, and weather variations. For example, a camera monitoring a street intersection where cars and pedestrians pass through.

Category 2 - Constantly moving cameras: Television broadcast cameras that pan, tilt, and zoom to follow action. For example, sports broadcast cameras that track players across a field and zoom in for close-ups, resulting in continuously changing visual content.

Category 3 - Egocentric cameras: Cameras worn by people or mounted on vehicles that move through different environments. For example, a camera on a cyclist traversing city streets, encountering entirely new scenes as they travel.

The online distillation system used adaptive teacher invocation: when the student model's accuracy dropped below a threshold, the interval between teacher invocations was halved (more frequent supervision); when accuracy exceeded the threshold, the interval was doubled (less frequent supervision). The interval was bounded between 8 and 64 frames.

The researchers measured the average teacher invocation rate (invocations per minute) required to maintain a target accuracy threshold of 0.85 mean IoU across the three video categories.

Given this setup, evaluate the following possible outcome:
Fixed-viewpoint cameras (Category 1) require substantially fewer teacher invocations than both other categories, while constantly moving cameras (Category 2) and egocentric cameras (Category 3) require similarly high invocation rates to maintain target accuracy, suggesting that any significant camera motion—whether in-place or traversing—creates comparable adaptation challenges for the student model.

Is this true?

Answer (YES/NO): NO